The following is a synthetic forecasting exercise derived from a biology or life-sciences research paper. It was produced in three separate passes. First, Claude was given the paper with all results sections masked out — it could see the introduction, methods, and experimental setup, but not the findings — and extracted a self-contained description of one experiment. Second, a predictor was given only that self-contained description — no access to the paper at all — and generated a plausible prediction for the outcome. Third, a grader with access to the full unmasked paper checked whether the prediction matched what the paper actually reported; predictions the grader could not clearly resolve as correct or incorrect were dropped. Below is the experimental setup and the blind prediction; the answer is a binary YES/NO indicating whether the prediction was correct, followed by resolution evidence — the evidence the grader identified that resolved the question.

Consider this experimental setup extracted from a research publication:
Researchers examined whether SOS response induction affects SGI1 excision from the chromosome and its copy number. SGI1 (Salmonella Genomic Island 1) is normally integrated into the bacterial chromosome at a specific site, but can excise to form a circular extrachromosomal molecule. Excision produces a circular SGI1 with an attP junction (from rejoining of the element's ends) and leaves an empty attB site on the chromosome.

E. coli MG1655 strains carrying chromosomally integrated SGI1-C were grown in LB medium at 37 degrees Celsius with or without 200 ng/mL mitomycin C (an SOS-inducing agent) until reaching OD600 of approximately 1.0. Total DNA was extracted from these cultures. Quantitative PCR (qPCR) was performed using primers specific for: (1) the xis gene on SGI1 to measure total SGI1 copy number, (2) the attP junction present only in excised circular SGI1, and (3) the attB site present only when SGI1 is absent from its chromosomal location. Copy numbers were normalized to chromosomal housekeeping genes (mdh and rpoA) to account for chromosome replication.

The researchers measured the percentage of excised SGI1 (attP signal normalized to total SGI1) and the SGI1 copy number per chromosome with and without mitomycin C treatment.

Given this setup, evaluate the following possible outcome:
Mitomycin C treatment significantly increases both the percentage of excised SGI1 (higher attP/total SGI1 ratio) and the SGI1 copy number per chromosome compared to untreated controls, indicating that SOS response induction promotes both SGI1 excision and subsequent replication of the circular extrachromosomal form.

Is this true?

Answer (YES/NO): NO